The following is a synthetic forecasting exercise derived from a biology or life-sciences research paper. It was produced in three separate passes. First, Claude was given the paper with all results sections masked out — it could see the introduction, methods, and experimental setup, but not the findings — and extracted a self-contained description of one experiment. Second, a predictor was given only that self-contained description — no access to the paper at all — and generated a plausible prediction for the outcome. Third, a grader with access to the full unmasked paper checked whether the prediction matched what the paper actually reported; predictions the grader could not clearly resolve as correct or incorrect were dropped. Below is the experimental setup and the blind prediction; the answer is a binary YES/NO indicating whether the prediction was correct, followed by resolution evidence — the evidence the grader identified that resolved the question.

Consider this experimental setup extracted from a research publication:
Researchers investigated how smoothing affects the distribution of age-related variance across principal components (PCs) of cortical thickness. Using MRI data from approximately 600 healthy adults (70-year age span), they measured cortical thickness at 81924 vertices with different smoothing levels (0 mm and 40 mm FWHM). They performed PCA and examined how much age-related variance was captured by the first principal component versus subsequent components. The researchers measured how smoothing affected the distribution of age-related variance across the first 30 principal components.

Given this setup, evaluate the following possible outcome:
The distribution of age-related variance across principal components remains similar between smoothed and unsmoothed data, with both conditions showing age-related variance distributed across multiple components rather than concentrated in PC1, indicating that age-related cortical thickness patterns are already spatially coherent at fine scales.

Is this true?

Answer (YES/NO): NO